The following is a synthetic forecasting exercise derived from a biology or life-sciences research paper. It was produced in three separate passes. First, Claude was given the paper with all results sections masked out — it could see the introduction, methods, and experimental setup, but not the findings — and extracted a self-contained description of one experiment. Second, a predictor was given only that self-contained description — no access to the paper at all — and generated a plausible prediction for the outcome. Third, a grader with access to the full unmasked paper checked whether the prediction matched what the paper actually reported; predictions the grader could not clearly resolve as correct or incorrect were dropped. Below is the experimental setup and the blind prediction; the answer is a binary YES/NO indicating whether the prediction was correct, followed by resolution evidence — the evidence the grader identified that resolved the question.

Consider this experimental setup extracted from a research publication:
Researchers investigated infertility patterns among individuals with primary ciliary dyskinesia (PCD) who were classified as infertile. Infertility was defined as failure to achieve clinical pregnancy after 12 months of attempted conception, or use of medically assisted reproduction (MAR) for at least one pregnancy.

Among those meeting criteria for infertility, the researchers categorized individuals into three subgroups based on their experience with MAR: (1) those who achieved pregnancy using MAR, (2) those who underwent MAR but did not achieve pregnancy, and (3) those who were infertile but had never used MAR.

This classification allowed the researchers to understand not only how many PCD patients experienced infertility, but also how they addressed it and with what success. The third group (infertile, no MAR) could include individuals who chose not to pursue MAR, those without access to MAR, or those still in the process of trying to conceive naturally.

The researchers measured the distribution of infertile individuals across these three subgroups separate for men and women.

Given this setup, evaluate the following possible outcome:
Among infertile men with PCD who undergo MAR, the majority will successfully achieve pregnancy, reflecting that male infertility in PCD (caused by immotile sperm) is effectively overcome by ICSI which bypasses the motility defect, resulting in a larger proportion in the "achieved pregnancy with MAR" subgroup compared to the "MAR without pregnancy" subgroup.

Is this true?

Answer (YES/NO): YES